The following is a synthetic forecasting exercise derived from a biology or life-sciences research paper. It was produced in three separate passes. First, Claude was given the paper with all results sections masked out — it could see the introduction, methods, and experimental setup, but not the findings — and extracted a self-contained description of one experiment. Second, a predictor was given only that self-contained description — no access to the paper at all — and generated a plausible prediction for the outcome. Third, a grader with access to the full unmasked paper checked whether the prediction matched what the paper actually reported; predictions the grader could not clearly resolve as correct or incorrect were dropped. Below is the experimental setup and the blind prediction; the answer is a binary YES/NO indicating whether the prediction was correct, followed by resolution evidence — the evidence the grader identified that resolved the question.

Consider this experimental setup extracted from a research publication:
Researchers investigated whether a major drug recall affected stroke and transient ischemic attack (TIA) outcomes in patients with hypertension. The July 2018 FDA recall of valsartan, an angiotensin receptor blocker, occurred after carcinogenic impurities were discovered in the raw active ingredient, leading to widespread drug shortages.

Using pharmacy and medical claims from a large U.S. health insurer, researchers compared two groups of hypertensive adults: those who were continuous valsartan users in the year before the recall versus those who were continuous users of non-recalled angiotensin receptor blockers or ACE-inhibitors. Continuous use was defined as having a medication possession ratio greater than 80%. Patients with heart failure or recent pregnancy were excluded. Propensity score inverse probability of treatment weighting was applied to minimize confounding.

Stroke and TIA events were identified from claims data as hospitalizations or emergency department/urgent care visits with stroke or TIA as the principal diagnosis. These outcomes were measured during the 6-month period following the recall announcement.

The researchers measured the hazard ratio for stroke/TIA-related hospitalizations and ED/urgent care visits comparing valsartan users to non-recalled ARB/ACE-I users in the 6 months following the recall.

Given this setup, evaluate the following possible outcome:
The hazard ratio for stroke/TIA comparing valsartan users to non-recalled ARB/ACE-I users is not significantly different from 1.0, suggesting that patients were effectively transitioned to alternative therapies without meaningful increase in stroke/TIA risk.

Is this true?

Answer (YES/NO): YES